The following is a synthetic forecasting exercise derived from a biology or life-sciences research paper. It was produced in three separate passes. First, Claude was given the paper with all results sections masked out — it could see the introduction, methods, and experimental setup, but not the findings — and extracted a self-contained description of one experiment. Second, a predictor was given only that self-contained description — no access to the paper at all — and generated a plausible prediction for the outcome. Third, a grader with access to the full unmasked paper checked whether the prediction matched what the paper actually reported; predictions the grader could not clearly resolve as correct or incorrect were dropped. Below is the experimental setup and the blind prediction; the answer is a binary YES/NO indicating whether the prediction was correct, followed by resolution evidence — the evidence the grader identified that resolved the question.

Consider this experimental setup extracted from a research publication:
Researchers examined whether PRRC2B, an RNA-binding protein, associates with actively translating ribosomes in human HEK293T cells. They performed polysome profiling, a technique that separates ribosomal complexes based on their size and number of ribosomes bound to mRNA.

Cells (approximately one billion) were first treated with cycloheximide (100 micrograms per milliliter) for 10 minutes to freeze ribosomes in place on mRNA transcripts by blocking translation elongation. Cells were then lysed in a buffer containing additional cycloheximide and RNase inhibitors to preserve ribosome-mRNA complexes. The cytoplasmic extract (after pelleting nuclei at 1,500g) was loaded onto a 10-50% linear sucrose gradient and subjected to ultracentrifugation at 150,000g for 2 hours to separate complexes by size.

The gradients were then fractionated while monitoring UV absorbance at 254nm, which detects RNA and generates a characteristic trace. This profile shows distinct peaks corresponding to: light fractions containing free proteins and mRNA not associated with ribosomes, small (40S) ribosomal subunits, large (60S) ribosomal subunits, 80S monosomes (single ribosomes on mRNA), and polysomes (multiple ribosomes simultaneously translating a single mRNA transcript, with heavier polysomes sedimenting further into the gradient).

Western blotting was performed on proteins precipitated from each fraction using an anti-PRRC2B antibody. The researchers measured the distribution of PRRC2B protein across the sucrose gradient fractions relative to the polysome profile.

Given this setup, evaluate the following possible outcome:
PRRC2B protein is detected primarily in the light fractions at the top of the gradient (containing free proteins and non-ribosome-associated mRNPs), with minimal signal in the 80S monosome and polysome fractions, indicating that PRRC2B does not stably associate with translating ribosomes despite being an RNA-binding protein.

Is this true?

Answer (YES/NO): NO